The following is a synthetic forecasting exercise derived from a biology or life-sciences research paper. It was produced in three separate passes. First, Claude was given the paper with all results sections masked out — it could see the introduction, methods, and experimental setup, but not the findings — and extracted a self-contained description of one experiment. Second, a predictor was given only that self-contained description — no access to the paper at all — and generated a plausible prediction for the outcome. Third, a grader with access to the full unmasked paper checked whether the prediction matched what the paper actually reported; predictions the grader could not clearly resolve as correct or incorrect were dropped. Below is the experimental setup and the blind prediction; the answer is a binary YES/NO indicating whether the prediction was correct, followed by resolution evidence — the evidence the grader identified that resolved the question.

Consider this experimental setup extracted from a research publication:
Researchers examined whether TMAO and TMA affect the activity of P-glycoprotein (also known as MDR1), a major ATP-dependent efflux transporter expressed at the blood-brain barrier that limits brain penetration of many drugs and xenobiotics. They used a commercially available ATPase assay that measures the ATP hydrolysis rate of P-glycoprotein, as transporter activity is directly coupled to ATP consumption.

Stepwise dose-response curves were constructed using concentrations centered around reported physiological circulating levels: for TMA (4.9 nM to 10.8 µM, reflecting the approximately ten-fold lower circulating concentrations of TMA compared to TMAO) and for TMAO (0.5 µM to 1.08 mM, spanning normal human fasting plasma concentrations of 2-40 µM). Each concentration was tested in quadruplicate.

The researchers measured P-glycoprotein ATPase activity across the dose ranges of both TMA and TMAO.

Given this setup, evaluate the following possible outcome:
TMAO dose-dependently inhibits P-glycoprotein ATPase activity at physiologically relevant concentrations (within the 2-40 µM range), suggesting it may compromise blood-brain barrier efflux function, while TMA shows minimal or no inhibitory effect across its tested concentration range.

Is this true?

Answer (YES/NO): NO